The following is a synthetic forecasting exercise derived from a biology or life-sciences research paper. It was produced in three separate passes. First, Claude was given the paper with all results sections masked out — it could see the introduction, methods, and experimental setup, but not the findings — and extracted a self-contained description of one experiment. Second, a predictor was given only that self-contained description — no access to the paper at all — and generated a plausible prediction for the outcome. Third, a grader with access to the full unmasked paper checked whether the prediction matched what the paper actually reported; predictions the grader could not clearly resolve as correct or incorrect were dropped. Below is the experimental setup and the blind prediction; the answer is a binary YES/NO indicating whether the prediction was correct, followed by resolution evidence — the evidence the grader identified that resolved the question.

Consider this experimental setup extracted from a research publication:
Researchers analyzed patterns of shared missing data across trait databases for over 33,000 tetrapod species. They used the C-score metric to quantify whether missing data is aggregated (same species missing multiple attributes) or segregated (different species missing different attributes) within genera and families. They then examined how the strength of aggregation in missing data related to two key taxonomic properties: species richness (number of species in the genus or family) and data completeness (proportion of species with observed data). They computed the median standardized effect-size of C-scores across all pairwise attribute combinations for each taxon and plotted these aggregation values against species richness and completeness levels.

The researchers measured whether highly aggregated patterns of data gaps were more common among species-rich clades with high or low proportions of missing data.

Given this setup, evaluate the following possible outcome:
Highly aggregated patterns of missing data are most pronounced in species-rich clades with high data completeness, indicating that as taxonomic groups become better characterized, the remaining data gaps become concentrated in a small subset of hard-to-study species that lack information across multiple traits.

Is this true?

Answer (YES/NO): YES